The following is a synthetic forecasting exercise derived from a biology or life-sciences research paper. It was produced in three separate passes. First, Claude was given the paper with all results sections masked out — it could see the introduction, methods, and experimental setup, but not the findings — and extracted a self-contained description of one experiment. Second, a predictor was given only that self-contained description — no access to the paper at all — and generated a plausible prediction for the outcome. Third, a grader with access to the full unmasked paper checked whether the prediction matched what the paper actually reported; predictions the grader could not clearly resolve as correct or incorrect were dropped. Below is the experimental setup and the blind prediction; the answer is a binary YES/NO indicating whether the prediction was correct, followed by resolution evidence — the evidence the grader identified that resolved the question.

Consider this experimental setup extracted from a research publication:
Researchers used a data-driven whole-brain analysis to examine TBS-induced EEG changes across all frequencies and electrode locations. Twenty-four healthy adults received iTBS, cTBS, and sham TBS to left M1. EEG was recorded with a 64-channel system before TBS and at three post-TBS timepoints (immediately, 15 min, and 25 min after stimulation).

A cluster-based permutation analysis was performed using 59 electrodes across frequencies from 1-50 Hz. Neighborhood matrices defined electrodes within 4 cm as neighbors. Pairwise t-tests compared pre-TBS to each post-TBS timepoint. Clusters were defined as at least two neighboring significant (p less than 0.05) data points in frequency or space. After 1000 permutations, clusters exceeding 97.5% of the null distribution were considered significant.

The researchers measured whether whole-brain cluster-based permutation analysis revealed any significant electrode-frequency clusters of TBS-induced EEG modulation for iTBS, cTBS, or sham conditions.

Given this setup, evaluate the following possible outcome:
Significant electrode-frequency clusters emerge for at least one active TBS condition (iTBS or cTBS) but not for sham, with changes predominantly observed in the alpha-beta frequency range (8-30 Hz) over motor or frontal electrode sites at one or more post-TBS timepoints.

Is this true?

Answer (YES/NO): NO